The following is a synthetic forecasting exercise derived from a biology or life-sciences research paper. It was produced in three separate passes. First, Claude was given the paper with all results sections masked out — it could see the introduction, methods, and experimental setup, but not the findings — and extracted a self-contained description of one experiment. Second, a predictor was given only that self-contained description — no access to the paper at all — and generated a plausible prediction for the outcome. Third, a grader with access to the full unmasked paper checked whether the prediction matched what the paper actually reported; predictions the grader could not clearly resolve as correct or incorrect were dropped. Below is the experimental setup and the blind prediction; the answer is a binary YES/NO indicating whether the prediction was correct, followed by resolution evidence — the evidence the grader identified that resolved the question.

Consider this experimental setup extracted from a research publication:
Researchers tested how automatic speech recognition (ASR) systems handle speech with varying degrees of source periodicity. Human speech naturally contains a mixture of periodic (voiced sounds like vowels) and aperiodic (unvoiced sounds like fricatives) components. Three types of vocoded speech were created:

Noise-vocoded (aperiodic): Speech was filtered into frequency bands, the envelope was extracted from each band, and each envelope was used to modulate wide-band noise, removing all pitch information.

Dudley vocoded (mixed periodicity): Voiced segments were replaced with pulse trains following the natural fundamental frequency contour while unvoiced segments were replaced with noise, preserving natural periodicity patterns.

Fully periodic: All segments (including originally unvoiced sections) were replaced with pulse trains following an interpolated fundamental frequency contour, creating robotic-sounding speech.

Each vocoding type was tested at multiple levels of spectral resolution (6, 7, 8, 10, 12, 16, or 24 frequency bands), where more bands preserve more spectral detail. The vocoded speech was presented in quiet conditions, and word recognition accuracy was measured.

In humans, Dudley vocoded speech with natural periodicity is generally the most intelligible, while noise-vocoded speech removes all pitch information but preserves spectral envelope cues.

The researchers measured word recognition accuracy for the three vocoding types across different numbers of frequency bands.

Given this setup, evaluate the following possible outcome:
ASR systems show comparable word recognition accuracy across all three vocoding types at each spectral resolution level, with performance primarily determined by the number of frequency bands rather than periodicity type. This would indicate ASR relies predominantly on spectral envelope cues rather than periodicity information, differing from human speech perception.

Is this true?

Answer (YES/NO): NO